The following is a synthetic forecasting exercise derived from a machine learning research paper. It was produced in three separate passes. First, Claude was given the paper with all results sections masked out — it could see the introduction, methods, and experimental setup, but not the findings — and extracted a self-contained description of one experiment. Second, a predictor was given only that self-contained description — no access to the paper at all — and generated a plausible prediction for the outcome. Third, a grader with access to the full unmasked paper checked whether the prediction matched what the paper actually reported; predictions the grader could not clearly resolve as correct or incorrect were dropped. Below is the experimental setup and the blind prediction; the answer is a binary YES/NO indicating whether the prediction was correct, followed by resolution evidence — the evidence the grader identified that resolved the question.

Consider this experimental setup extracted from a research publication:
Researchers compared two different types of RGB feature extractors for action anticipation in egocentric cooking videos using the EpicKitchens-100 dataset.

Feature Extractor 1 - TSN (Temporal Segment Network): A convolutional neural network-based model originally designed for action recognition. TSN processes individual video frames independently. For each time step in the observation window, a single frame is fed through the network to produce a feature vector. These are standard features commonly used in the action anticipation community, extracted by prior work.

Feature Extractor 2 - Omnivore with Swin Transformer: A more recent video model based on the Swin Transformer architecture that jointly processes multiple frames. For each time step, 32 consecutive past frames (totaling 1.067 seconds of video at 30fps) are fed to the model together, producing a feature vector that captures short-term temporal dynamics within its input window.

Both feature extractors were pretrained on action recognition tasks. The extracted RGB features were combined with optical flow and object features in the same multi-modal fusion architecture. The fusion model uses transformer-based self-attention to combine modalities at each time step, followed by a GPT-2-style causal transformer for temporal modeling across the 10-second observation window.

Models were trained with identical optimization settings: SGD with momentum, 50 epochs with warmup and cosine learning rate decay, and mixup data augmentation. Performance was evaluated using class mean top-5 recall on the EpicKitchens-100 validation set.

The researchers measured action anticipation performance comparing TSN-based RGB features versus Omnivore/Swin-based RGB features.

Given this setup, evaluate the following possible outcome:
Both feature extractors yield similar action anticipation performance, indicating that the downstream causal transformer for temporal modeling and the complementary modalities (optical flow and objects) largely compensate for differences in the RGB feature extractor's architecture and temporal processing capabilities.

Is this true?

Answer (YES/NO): NO